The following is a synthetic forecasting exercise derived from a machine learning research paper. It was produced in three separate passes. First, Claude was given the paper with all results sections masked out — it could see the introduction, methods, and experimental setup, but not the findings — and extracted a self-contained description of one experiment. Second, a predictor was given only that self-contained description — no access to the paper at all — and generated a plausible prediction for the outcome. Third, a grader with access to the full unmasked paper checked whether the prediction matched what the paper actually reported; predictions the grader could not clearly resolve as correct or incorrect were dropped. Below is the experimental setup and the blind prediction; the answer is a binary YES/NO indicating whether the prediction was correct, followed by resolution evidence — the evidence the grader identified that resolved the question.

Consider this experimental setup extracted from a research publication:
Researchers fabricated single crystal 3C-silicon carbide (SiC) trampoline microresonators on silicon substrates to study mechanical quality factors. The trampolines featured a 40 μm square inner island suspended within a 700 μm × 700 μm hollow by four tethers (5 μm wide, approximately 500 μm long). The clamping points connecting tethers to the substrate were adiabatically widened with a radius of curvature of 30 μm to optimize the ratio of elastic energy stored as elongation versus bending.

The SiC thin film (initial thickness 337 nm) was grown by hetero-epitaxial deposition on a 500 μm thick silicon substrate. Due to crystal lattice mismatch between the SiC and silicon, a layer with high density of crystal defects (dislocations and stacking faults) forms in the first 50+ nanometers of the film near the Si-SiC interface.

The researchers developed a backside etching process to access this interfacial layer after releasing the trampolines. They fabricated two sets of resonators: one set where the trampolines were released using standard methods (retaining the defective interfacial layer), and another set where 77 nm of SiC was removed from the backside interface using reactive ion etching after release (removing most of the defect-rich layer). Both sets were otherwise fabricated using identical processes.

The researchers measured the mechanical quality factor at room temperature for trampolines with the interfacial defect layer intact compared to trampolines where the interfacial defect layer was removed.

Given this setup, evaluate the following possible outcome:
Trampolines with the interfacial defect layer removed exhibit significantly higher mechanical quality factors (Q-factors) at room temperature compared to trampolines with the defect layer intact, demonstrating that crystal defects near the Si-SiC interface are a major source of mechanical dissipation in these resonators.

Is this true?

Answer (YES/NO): YES